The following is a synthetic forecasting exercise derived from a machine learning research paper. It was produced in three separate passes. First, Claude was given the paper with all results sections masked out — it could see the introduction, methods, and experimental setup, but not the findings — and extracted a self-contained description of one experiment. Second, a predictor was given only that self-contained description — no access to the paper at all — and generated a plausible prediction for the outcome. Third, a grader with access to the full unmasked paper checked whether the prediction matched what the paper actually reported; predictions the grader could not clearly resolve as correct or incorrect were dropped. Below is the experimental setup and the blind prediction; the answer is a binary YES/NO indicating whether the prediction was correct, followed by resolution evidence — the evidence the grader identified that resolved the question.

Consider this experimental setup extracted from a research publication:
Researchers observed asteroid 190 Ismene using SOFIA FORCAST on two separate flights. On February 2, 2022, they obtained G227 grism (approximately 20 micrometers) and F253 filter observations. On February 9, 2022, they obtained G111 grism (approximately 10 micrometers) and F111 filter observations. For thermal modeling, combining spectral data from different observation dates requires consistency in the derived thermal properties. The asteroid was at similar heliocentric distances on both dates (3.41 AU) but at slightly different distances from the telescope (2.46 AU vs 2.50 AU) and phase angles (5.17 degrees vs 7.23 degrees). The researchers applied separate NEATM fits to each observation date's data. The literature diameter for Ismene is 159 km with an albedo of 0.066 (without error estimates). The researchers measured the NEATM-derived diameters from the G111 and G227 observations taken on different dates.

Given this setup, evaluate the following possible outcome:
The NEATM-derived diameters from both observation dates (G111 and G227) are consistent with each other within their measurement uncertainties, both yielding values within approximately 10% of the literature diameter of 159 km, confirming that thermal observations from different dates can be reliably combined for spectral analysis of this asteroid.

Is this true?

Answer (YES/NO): NO